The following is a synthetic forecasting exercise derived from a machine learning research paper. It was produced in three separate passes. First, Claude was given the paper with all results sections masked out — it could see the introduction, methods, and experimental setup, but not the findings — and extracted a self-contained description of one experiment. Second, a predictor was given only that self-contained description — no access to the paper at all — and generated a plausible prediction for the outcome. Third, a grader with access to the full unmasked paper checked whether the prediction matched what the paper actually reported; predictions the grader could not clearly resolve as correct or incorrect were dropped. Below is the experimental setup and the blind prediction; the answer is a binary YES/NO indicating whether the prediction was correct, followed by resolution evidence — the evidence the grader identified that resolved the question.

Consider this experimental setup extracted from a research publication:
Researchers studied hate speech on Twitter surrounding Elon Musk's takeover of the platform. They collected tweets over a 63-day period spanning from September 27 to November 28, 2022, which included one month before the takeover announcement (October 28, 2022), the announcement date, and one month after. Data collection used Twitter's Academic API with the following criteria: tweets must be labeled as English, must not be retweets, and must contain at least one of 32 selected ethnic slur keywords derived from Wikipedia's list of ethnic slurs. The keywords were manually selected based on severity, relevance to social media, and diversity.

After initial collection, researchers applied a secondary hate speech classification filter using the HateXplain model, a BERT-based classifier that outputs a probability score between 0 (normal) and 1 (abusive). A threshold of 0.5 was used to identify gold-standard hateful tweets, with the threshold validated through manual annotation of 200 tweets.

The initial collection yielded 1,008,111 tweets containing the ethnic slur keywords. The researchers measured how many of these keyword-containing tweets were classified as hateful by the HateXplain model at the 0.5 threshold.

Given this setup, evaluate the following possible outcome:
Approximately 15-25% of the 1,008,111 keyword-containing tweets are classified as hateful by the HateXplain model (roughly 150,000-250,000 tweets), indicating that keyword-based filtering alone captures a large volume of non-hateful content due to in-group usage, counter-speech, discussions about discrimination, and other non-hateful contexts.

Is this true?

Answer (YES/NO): NO